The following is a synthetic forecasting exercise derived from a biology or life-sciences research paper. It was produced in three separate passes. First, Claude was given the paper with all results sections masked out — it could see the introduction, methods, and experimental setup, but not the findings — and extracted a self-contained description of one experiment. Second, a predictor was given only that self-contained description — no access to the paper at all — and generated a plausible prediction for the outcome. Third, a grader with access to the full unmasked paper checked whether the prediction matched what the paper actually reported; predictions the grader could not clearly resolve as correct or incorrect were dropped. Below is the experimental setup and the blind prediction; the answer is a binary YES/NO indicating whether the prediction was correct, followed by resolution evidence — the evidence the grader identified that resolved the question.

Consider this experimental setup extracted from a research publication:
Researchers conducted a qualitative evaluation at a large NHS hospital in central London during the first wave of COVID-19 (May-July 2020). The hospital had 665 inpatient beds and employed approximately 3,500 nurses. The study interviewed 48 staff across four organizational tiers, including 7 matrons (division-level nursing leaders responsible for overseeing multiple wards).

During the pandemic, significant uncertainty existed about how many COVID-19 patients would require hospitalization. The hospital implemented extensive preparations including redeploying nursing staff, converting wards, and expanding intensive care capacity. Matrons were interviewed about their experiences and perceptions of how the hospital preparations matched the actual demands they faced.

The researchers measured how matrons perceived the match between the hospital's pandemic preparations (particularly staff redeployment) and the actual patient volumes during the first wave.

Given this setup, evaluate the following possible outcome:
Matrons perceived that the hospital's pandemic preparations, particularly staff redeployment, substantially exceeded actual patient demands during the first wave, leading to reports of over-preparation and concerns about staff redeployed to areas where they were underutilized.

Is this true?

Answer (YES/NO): YES